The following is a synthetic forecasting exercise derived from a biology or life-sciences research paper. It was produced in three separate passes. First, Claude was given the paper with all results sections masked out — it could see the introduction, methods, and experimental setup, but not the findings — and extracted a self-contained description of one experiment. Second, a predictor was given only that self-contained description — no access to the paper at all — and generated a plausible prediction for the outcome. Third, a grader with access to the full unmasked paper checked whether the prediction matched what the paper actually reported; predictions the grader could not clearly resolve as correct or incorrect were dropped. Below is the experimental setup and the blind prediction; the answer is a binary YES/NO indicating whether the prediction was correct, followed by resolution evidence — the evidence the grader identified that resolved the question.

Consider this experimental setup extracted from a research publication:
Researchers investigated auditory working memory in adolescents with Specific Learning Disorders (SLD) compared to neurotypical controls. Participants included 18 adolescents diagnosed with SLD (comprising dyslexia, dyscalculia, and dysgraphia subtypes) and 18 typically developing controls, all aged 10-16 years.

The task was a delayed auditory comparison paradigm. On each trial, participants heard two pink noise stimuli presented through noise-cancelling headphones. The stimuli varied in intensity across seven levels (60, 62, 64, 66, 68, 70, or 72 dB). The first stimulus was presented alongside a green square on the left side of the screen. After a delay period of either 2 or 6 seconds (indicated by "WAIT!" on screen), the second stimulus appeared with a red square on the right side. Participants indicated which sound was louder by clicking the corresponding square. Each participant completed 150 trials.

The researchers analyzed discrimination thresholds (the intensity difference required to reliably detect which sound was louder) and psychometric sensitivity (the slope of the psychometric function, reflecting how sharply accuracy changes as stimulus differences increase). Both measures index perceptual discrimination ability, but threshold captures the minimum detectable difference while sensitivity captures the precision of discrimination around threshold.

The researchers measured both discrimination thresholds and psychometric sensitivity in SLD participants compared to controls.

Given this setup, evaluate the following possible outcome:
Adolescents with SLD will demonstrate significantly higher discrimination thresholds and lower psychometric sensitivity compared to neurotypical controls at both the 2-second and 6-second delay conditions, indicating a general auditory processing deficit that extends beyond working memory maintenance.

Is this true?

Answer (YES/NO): NO